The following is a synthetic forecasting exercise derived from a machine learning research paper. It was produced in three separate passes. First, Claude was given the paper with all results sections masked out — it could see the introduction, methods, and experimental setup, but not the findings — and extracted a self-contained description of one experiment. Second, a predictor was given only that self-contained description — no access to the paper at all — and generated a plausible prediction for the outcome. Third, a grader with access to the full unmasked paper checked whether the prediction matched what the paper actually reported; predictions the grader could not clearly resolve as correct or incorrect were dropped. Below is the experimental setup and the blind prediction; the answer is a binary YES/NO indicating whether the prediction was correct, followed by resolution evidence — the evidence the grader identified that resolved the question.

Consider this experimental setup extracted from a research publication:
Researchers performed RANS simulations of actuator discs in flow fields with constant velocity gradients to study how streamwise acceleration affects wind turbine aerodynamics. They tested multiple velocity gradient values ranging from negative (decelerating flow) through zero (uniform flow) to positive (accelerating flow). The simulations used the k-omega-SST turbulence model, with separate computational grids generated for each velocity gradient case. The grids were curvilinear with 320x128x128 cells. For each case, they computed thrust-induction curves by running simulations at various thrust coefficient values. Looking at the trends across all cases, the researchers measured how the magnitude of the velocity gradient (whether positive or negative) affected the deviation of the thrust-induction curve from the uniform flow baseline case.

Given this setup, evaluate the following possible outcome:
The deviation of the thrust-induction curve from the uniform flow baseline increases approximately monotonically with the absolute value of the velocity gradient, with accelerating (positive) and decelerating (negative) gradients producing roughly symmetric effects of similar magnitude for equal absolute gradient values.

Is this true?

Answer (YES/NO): NO